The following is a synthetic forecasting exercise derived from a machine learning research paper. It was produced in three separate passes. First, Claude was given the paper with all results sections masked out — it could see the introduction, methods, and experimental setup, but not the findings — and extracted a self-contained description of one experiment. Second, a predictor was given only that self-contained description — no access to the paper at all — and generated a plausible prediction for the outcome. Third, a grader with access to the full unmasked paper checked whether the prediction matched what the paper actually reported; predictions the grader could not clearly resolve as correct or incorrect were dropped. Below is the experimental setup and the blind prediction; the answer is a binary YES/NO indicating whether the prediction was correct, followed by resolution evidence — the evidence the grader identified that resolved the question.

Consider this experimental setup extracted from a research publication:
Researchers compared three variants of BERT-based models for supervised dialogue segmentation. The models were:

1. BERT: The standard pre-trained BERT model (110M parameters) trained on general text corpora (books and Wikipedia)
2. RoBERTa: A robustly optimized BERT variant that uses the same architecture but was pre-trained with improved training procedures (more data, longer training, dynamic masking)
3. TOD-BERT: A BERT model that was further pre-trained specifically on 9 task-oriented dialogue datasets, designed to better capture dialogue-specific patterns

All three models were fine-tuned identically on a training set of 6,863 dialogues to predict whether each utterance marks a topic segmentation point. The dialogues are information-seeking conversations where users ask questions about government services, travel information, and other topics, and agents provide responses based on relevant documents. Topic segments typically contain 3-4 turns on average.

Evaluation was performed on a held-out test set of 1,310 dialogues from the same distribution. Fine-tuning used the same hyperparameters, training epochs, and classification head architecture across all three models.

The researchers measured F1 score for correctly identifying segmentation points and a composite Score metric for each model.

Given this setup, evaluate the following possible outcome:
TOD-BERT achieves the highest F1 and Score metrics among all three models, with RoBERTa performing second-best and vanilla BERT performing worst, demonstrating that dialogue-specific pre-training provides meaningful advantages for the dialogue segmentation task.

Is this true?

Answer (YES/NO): NO